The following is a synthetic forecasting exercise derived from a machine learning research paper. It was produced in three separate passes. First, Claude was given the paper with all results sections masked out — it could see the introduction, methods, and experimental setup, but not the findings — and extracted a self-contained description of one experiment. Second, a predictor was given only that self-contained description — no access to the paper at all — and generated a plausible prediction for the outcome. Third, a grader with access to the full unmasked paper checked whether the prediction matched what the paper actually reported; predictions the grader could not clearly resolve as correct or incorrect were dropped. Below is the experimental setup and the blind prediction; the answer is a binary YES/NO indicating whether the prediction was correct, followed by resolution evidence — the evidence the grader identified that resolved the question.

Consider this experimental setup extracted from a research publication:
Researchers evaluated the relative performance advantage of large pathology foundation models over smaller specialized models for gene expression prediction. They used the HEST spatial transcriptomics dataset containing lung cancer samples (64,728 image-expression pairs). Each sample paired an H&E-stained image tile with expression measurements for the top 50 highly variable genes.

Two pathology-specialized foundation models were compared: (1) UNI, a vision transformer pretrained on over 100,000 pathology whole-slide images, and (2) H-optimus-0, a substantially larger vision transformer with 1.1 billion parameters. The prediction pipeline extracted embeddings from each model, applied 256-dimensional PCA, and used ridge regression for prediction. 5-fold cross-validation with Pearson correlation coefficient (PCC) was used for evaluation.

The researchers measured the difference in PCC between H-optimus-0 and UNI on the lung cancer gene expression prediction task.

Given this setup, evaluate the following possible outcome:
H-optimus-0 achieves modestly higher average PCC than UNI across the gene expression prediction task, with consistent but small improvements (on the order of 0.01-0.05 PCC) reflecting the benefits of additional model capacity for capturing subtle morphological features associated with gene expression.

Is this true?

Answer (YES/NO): YES